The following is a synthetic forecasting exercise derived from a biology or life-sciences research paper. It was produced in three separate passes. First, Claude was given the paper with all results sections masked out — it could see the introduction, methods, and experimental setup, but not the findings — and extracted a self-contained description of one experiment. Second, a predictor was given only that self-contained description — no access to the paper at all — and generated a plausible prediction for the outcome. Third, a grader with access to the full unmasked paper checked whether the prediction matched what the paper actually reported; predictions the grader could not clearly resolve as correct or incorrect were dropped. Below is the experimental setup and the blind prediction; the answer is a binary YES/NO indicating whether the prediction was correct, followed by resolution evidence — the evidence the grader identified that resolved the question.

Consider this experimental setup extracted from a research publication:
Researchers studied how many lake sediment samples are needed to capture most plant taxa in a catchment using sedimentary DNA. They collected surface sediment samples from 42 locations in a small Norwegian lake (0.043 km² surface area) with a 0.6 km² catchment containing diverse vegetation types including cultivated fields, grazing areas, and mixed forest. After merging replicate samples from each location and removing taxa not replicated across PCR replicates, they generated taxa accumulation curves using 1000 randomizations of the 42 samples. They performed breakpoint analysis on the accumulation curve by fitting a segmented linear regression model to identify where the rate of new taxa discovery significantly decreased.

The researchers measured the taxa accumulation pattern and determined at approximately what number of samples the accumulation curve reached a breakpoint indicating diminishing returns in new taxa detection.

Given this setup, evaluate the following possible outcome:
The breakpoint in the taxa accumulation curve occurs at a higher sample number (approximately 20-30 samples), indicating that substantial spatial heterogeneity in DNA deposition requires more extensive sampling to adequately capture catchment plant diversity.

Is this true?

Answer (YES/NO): NO